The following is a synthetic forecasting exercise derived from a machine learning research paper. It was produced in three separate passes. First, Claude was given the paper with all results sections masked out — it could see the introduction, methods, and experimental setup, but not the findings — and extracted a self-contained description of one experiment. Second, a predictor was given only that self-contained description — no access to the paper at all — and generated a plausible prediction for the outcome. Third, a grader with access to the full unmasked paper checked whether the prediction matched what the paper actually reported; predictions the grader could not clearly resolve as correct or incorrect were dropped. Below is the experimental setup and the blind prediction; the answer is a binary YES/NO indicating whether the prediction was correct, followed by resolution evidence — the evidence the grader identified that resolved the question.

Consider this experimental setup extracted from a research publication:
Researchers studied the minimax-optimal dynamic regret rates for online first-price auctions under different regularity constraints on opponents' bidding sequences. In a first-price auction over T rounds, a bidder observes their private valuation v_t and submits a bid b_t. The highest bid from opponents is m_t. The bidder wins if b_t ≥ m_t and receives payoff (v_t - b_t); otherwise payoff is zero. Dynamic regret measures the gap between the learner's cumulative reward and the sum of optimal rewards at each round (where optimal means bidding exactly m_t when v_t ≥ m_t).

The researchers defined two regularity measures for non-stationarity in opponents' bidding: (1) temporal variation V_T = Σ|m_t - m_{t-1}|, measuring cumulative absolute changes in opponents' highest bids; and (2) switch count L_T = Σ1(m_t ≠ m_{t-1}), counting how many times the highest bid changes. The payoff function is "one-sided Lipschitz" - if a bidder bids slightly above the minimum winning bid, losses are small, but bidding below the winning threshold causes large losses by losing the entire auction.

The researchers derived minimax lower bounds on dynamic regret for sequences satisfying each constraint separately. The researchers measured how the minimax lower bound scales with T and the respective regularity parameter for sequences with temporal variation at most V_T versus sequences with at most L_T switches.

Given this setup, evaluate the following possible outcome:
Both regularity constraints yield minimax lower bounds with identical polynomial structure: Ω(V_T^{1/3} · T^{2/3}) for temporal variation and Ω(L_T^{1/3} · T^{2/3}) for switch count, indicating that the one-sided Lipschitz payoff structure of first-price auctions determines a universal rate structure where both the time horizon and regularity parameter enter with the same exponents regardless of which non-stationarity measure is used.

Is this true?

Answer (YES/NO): NO